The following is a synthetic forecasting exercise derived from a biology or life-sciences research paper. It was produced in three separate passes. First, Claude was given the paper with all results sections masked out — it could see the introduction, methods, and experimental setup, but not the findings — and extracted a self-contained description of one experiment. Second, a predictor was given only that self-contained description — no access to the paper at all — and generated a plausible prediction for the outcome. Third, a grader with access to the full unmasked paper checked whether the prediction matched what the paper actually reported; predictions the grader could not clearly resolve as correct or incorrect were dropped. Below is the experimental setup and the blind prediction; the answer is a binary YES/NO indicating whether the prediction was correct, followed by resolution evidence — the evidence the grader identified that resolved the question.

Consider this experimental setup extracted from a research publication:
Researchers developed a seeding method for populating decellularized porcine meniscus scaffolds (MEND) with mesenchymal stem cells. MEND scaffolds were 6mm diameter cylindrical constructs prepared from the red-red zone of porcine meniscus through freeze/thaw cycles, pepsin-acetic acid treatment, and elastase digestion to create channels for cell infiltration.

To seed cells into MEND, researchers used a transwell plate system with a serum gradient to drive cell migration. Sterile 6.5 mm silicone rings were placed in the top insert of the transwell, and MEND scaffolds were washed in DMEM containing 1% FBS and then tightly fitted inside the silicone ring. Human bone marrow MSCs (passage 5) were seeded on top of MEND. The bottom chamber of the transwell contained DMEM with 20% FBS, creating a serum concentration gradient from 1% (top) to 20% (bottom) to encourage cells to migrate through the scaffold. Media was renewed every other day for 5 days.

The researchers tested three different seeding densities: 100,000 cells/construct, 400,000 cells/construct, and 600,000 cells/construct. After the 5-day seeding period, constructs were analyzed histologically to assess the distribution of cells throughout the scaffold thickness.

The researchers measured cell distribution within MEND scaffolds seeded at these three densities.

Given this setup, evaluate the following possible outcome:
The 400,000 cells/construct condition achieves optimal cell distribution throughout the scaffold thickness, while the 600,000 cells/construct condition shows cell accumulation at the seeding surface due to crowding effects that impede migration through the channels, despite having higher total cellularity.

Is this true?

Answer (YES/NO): NO